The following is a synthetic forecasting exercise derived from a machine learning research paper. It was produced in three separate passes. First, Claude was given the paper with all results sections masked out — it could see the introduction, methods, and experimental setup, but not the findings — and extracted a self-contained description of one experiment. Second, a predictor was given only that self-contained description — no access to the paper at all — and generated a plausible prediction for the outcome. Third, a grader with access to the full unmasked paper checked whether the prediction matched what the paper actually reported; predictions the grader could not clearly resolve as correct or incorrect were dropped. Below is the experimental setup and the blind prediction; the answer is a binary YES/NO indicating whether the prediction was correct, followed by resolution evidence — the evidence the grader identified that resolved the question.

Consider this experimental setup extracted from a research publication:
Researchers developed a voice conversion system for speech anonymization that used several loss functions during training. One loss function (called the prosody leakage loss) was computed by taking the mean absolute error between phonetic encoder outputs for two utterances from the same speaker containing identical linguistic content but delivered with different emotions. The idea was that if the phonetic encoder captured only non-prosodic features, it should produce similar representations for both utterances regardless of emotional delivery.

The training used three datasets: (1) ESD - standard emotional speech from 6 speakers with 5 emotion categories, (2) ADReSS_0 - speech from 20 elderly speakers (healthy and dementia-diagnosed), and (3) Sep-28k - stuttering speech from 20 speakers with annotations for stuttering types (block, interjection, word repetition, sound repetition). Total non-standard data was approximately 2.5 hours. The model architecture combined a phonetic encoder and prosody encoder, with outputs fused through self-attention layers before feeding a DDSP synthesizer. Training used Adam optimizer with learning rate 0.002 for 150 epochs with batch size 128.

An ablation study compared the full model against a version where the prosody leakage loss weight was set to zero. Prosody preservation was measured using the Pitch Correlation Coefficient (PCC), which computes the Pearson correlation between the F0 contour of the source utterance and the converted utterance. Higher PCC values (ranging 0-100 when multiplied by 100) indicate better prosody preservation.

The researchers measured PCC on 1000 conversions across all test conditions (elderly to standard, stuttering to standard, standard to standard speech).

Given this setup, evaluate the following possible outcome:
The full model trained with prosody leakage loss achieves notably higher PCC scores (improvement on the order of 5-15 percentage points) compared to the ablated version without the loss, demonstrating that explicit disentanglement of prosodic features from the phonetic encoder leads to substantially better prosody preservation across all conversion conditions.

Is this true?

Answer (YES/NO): YES